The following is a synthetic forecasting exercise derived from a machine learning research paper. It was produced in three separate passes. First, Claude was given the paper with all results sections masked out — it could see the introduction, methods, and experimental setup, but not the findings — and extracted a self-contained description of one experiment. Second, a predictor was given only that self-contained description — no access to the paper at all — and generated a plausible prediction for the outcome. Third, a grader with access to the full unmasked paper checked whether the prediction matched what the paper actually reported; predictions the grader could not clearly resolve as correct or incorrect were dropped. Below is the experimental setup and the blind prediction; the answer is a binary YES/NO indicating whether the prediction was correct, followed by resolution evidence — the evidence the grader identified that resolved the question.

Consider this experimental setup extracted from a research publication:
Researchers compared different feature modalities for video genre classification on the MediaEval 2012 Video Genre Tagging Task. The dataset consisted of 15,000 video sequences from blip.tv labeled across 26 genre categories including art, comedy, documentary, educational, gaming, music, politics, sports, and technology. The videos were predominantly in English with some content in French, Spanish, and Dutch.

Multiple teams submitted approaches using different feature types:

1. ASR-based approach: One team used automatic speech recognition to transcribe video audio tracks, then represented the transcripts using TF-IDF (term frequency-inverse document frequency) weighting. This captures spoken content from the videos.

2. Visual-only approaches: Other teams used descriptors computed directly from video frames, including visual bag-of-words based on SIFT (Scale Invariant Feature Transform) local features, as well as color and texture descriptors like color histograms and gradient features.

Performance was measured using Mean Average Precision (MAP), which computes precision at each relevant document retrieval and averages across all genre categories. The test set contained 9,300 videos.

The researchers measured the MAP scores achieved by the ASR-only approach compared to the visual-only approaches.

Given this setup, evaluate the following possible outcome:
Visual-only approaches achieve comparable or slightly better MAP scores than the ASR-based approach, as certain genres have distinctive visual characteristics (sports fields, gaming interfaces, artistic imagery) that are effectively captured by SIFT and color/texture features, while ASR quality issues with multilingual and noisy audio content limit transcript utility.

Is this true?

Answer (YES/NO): NO